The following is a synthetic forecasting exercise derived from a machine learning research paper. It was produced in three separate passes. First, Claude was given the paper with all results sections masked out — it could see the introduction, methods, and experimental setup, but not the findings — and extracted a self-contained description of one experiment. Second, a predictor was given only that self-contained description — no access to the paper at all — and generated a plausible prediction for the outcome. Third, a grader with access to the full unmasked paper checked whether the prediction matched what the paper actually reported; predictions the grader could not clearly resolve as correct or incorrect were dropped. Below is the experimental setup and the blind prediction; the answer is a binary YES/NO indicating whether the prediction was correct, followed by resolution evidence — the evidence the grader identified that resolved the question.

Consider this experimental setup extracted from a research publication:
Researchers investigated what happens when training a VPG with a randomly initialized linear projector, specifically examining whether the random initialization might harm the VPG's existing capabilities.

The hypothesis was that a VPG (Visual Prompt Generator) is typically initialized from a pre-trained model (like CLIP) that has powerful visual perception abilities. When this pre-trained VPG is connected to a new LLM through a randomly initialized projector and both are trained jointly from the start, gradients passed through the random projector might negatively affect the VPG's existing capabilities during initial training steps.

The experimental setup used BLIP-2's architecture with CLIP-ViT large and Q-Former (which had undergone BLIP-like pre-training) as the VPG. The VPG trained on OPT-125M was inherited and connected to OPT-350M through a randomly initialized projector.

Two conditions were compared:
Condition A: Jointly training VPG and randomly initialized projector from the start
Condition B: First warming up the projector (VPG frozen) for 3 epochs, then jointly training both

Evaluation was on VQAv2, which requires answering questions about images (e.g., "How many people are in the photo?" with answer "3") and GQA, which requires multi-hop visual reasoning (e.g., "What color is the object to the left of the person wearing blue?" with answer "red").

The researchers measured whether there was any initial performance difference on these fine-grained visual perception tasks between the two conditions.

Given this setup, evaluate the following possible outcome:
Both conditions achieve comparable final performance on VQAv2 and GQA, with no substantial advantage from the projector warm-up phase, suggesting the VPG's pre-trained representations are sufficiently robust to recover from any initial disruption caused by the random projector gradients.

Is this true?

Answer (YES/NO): NO